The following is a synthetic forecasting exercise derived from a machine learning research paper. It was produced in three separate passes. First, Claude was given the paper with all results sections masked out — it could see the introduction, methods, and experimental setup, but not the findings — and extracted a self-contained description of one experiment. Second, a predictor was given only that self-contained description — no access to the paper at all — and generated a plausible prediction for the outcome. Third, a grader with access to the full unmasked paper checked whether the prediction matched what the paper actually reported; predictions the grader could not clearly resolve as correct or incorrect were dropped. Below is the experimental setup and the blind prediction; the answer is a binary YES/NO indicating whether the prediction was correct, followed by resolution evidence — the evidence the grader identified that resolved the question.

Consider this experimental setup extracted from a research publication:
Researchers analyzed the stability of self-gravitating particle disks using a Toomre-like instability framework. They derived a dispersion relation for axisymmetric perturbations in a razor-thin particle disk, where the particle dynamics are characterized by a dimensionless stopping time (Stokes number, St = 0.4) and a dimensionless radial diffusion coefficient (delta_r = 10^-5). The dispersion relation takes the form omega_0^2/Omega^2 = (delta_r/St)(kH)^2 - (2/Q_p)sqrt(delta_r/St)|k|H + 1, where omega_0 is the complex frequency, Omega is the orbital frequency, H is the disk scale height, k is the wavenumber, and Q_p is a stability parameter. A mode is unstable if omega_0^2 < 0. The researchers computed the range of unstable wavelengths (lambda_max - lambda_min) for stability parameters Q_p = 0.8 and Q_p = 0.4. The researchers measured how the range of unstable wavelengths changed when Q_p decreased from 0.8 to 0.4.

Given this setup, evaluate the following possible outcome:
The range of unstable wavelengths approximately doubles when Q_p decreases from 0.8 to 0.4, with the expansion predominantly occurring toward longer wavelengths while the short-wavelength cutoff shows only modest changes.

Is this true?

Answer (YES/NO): NO